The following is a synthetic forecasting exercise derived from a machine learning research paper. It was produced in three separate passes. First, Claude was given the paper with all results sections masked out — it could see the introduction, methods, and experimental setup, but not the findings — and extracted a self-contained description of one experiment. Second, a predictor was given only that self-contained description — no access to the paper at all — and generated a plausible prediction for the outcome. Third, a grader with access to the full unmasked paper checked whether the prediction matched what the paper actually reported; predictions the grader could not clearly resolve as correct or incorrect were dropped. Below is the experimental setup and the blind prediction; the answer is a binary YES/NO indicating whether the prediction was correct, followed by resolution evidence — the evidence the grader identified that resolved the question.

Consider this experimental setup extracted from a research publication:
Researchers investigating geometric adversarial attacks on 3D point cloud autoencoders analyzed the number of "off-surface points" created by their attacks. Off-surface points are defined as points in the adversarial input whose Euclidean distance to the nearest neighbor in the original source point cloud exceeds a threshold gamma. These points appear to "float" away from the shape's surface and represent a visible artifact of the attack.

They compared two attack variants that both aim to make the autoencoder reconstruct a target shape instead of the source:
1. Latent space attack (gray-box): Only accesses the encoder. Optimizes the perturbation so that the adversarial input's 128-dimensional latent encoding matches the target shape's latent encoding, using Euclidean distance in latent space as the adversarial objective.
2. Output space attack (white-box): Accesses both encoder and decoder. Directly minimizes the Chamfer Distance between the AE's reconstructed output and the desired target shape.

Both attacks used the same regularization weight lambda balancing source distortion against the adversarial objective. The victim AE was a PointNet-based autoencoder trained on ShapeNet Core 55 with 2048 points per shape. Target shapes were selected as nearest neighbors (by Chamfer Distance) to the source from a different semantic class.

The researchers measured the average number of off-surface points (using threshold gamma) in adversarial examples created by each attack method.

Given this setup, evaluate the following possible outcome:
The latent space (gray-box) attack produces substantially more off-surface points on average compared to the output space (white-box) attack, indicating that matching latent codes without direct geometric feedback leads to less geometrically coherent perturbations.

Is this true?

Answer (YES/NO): NO